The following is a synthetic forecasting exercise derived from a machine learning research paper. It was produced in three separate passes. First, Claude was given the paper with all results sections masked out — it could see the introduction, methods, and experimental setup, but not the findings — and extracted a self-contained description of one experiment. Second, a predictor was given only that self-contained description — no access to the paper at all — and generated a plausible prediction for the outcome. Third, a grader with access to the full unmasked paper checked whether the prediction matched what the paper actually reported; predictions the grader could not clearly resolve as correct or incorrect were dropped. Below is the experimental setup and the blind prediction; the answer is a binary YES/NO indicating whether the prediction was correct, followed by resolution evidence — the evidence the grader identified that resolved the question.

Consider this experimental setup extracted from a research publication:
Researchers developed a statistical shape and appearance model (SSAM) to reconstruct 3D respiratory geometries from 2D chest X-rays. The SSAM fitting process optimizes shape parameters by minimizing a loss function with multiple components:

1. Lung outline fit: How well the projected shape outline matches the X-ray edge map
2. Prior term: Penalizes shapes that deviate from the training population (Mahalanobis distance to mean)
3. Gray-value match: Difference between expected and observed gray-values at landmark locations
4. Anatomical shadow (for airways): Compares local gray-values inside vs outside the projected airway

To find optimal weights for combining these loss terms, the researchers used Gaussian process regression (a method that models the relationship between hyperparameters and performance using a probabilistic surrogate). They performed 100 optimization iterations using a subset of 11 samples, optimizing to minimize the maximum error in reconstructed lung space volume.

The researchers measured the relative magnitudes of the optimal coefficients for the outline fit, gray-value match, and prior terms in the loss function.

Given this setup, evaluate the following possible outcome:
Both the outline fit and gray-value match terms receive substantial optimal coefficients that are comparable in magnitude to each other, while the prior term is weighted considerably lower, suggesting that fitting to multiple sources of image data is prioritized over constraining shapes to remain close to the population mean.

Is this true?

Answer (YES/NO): YES